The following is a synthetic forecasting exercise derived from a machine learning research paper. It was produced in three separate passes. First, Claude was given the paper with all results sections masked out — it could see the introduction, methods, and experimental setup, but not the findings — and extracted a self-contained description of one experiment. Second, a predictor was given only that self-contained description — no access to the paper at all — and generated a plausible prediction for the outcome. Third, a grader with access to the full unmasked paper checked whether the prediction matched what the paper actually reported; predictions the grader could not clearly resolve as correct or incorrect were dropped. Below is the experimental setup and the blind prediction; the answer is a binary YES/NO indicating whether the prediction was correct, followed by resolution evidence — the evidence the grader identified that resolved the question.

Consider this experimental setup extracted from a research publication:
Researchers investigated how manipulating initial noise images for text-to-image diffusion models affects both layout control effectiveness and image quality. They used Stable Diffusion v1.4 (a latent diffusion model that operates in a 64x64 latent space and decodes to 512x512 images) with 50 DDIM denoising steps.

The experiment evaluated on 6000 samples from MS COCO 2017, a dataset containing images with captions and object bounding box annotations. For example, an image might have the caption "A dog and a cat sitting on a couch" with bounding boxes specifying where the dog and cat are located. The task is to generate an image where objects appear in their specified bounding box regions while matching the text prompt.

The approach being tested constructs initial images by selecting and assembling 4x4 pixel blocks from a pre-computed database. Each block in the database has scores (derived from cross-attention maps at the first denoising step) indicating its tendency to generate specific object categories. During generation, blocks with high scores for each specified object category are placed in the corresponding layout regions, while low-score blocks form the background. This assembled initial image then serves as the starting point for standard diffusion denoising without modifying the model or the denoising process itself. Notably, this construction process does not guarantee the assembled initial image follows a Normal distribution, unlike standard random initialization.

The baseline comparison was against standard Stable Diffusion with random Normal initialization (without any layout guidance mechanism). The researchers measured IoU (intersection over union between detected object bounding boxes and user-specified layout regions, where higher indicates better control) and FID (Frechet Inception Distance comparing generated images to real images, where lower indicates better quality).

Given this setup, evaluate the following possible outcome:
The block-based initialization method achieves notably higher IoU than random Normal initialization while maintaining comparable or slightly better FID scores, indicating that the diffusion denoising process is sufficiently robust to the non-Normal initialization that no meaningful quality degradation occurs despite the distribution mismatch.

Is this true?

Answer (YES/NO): NO